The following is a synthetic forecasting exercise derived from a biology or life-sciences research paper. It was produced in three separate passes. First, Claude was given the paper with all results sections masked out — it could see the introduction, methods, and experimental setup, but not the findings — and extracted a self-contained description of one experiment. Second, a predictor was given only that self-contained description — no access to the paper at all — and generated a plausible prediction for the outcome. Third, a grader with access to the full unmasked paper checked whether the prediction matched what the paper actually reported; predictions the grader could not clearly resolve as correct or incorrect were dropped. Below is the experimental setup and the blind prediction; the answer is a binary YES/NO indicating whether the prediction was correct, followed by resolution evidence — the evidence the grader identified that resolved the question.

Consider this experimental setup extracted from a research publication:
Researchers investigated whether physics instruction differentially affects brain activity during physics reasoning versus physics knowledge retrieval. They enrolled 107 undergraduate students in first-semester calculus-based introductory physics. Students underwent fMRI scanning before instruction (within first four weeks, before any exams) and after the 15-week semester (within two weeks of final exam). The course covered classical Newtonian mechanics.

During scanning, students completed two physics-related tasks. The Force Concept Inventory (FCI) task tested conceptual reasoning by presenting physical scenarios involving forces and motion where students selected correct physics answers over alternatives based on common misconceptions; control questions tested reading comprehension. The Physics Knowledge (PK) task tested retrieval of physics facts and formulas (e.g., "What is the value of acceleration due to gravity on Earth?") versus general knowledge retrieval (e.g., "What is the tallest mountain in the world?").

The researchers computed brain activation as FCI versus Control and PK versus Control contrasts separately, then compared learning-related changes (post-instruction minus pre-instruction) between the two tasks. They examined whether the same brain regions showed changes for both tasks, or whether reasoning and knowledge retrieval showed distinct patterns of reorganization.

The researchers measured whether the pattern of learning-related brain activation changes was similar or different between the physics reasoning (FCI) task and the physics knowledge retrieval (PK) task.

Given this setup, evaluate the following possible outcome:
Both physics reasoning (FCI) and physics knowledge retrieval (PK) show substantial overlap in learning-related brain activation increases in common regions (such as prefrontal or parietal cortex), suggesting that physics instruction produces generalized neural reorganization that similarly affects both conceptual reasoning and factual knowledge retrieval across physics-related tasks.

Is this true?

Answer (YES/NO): YES